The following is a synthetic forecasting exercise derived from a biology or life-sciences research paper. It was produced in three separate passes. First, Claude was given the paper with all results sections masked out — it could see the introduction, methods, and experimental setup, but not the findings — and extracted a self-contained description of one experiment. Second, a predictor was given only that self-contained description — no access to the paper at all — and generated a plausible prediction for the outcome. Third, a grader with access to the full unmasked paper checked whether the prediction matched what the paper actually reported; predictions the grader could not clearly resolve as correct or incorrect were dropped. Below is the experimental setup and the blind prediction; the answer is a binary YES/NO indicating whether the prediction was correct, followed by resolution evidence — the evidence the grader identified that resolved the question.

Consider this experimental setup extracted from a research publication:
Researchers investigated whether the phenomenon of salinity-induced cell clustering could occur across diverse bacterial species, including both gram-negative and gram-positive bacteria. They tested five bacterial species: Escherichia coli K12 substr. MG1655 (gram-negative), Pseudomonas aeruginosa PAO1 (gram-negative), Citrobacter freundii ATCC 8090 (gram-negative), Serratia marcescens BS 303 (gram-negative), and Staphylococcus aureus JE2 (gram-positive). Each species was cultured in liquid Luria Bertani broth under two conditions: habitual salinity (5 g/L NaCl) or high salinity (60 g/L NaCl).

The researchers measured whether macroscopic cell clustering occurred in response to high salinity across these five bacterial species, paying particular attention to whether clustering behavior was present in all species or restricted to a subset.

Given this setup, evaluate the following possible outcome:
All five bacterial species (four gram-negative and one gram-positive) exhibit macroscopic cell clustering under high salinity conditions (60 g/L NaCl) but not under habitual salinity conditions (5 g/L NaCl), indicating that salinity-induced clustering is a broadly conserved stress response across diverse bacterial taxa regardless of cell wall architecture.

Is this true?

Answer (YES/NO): NO